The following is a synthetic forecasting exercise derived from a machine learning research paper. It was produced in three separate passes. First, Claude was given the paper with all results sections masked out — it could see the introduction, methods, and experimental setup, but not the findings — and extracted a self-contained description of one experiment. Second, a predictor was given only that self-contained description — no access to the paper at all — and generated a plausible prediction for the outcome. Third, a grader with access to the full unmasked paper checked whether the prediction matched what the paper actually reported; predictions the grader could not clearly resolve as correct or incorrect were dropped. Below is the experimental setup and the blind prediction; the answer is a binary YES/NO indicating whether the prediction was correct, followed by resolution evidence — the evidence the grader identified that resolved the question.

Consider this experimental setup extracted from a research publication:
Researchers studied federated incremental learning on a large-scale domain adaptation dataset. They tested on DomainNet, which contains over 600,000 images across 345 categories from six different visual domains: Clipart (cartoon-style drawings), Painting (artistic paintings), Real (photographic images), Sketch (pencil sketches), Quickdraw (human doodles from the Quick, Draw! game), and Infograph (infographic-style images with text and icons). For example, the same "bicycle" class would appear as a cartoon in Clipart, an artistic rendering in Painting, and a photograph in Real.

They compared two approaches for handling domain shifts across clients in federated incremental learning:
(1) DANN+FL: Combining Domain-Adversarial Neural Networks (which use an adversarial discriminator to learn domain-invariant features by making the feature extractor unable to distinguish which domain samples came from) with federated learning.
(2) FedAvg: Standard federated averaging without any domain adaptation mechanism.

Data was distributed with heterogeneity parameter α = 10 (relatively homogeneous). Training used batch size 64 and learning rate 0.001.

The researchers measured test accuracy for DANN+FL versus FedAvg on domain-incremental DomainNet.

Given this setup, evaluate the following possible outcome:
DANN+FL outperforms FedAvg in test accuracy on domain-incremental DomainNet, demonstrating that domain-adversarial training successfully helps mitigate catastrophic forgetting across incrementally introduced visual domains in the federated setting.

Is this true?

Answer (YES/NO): NO